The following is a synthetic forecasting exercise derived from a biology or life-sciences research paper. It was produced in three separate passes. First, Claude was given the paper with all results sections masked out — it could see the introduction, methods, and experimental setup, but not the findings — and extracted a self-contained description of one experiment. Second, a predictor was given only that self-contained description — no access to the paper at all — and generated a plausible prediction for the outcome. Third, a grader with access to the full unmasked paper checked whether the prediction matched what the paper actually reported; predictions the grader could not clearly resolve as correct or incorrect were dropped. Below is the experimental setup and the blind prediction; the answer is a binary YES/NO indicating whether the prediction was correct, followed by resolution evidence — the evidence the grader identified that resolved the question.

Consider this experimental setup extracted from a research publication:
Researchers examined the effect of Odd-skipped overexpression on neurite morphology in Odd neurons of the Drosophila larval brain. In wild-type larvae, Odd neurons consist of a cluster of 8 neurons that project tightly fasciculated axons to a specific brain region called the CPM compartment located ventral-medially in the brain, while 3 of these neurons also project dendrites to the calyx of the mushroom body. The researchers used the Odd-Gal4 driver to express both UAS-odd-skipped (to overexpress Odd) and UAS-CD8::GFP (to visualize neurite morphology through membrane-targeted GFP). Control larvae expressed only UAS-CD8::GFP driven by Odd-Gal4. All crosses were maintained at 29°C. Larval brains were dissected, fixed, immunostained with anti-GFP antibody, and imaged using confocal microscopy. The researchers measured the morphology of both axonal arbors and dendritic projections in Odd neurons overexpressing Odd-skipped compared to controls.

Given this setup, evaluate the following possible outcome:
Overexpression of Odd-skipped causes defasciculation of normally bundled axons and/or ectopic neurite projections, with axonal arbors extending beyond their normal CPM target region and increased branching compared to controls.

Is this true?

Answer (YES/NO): NO